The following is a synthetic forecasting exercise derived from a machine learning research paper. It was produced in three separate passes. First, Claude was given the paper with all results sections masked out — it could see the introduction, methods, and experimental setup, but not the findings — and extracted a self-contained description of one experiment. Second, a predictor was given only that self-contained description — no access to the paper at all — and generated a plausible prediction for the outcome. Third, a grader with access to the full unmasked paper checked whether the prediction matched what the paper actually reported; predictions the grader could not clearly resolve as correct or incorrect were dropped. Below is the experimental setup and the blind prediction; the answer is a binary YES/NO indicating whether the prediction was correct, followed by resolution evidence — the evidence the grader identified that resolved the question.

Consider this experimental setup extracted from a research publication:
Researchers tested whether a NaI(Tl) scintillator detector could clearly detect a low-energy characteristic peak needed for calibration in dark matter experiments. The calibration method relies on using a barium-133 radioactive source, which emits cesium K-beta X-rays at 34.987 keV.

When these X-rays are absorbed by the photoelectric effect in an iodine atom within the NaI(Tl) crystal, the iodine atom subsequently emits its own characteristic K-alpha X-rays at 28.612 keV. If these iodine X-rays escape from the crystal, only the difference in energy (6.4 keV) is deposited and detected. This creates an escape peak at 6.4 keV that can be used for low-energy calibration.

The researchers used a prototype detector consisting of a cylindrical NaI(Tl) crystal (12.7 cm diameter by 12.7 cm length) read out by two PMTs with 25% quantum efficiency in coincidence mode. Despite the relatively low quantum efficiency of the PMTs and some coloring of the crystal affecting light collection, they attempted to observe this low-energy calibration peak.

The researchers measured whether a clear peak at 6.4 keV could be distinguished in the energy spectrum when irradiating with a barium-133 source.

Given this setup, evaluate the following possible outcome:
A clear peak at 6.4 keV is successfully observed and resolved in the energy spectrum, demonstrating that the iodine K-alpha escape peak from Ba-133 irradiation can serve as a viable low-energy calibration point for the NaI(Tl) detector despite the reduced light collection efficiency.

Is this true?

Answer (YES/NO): YES